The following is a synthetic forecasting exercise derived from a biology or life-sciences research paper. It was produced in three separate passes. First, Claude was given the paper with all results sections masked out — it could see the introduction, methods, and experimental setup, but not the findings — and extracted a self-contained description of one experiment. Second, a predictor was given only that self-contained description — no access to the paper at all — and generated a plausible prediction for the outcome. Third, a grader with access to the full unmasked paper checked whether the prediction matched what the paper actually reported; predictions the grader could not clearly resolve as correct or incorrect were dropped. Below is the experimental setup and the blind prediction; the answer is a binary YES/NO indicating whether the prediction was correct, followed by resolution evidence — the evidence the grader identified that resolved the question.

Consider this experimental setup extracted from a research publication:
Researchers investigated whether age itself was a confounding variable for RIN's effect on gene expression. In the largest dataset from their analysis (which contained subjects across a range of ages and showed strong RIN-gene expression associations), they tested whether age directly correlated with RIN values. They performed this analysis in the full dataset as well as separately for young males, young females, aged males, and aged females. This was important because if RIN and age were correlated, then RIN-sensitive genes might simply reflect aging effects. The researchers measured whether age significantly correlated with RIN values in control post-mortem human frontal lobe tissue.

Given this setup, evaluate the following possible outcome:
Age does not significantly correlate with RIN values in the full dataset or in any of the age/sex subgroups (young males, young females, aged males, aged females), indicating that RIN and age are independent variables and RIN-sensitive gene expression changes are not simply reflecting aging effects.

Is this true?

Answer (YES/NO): YES